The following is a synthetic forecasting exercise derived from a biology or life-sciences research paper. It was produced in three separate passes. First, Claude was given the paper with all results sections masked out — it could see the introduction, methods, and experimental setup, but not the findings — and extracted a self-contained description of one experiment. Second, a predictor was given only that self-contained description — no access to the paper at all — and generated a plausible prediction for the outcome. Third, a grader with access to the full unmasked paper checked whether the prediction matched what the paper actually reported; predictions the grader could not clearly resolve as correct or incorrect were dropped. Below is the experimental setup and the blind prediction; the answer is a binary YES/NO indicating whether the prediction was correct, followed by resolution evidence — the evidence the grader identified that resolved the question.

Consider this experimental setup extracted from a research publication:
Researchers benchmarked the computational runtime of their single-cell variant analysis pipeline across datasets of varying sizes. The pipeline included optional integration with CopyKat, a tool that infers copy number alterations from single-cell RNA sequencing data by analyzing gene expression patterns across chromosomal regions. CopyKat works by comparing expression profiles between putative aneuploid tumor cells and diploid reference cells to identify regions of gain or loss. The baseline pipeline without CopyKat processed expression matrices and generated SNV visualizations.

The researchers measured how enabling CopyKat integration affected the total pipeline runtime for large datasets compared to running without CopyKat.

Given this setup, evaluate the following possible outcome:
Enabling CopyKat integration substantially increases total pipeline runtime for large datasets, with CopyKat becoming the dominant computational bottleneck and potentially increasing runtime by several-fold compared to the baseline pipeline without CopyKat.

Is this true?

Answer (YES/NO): YES